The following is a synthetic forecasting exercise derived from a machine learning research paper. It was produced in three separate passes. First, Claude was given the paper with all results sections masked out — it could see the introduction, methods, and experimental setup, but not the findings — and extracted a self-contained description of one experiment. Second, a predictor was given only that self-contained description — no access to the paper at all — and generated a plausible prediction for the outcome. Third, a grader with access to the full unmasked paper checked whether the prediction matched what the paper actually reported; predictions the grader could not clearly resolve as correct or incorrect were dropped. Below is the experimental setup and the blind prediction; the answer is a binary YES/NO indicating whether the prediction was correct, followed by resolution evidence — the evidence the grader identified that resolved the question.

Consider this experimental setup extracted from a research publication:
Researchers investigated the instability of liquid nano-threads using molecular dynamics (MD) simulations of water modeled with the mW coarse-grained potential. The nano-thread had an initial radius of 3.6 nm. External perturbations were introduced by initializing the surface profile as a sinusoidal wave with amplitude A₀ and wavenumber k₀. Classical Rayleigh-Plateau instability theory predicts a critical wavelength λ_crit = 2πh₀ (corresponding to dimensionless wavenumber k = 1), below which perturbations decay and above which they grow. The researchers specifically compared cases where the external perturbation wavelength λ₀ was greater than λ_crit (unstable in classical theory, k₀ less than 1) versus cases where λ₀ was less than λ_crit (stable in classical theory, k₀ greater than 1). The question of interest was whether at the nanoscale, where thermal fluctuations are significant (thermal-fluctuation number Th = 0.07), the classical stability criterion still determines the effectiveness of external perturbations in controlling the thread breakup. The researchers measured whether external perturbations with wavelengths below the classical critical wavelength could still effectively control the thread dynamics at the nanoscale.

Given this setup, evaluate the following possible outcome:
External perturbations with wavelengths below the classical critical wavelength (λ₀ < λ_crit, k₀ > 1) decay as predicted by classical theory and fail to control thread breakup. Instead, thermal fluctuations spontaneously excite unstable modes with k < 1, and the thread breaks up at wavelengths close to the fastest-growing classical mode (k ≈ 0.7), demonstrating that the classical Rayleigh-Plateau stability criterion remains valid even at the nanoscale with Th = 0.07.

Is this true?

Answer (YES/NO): YES